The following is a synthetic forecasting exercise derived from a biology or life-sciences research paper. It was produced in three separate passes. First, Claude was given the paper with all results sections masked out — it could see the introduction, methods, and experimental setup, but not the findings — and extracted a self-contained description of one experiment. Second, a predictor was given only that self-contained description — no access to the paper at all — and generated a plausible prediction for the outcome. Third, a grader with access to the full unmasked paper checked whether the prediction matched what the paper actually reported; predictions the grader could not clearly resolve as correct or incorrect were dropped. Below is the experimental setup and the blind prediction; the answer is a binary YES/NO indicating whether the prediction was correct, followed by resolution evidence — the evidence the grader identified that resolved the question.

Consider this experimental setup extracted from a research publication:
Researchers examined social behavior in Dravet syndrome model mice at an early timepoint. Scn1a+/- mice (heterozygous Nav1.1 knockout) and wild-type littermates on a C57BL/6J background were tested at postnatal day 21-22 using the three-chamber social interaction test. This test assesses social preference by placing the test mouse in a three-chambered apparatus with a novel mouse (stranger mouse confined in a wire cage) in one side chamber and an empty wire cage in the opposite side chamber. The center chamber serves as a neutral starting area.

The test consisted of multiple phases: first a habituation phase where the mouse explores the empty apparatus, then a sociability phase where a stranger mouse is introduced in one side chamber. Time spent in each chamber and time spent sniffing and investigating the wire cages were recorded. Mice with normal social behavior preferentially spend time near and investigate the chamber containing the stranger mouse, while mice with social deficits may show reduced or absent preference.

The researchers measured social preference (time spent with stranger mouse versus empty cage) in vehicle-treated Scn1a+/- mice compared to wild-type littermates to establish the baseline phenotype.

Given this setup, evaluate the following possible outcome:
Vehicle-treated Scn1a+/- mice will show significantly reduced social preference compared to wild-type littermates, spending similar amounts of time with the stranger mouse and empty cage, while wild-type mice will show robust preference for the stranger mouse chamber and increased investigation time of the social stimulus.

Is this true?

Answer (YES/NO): YES